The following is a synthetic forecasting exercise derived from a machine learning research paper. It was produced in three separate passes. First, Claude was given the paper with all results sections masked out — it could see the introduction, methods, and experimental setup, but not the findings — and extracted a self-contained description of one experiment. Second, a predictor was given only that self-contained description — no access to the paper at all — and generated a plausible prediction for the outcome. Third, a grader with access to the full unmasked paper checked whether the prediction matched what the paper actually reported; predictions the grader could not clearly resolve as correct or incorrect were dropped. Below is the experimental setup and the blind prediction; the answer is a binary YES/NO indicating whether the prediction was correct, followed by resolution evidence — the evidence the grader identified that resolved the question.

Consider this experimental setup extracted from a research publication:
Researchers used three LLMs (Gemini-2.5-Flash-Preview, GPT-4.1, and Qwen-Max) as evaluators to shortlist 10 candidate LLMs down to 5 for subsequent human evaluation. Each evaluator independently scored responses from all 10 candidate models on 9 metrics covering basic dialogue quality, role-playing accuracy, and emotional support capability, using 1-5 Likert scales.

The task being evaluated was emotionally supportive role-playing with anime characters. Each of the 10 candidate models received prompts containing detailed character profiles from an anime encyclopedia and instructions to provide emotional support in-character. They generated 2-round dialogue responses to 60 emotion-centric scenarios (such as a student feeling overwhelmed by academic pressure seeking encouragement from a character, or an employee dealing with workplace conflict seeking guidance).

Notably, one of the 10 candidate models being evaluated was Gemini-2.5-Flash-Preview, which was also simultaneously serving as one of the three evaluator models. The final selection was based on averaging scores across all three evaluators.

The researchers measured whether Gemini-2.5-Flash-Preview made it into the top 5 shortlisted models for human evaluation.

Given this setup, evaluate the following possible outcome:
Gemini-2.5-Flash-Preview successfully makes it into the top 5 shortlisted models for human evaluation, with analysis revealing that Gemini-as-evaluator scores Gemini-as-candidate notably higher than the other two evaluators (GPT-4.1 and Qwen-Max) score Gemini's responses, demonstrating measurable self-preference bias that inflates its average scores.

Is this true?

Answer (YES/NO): NO